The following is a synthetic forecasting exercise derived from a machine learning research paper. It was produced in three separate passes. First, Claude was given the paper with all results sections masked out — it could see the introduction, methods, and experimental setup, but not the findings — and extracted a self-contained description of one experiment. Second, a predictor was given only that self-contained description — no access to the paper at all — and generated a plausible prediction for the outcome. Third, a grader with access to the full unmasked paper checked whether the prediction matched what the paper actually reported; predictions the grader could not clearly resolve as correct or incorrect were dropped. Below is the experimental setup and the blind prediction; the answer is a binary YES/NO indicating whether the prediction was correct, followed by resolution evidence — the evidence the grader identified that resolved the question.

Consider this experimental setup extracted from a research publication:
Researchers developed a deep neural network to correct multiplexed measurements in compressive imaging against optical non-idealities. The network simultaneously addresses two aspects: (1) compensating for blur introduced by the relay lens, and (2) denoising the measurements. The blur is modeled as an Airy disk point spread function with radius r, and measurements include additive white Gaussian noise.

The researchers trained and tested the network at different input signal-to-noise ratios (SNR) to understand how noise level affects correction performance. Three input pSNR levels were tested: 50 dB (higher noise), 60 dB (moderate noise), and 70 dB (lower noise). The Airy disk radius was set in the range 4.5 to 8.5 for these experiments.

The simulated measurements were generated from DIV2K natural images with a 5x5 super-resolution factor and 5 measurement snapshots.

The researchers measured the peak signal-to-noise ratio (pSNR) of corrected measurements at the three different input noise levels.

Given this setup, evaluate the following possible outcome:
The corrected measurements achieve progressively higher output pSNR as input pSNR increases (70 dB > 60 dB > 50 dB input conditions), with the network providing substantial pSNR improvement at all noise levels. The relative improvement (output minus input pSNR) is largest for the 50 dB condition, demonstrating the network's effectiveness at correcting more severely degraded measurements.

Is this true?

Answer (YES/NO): NO